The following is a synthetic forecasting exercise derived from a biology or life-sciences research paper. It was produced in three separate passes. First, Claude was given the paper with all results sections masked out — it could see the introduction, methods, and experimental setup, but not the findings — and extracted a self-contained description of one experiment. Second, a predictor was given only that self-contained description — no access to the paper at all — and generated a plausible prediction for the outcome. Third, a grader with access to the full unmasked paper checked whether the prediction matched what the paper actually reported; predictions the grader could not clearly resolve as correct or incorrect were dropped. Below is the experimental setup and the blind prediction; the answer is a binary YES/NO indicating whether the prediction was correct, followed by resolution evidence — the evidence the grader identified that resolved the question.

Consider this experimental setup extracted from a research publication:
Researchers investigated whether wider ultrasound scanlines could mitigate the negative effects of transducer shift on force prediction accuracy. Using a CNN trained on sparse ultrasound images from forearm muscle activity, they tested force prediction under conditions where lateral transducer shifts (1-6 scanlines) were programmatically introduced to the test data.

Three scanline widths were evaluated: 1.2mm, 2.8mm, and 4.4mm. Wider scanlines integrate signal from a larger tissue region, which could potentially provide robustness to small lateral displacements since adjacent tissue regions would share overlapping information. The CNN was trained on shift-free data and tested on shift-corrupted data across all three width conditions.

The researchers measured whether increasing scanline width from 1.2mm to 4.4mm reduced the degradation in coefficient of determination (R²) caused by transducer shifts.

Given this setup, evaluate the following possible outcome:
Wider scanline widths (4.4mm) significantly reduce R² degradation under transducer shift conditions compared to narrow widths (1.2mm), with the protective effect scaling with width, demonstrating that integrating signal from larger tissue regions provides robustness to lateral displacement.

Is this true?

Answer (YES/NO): NO